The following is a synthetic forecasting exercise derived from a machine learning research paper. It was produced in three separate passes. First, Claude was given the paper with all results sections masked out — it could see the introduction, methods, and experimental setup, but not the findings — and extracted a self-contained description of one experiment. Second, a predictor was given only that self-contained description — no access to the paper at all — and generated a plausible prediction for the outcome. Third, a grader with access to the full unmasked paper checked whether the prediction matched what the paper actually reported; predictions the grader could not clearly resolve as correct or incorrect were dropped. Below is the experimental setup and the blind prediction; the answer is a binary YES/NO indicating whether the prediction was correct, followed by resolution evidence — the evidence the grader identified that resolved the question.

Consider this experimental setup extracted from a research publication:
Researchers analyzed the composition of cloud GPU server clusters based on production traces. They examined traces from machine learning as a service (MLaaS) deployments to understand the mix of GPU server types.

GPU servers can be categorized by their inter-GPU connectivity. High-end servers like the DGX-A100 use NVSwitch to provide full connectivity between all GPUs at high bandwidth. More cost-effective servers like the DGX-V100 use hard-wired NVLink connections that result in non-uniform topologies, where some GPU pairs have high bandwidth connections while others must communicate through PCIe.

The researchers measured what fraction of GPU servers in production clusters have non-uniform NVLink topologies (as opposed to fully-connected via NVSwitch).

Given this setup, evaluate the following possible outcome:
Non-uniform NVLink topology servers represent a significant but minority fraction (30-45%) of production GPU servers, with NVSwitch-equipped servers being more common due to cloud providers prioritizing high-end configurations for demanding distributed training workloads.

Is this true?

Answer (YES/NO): YES